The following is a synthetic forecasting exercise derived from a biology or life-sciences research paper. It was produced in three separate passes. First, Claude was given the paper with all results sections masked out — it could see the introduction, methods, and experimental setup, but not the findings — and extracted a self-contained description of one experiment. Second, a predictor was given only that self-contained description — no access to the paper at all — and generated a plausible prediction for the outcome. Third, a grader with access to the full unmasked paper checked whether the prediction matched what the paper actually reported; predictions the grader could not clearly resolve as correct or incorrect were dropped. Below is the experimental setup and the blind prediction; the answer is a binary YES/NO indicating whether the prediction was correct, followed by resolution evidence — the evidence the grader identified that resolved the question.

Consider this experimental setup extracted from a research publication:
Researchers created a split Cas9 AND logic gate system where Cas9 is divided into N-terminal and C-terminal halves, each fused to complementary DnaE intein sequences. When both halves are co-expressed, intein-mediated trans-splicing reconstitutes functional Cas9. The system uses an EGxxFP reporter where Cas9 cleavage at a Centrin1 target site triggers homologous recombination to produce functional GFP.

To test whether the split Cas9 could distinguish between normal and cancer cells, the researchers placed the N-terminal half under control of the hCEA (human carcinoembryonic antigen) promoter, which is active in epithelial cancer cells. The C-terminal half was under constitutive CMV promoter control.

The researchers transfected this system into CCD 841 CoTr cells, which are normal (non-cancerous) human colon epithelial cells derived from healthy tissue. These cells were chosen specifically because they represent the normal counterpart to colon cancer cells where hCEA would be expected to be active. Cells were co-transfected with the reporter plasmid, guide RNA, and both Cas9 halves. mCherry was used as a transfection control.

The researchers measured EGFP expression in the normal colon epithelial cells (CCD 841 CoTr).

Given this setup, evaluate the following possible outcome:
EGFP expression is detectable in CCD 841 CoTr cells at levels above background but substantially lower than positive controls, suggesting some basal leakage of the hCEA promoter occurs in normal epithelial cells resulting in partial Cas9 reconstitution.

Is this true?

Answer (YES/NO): NO